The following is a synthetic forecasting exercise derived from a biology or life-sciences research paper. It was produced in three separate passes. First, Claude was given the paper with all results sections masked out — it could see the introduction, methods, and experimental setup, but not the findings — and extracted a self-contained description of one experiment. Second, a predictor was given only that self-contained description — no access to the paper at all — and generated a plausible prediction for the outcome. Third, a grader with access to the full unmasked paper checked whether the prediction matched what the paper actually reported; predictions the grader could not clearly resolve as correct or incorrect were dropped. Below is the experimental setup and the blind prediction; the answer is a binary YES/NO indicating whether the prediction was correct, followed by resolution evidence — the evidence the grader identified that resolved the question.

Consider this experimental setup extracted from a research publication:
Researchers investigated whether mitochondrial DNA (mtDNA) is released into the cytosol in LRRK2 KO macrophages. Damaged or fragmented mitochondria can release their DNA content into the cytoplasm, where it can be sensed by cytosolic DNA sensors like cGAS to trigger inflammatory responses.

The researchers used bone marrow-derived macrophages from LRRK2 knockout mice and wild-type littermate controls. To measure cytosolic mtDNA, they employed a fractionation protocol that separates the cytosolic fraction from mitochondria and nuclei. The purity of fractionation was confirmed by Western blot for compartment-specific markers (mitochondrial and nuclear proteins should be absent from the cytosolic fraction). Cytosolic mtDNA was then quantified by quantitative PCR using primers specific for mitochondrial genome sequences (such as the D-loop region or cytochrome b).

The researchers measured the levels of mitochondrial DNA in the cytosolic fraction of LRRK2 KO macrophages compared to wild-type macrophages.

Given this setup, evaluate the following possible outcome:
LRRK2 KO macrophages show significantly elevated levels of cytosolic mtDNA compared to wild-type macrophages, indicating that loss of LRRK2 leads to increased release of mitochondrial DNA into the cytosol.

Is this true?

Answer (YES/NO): YES